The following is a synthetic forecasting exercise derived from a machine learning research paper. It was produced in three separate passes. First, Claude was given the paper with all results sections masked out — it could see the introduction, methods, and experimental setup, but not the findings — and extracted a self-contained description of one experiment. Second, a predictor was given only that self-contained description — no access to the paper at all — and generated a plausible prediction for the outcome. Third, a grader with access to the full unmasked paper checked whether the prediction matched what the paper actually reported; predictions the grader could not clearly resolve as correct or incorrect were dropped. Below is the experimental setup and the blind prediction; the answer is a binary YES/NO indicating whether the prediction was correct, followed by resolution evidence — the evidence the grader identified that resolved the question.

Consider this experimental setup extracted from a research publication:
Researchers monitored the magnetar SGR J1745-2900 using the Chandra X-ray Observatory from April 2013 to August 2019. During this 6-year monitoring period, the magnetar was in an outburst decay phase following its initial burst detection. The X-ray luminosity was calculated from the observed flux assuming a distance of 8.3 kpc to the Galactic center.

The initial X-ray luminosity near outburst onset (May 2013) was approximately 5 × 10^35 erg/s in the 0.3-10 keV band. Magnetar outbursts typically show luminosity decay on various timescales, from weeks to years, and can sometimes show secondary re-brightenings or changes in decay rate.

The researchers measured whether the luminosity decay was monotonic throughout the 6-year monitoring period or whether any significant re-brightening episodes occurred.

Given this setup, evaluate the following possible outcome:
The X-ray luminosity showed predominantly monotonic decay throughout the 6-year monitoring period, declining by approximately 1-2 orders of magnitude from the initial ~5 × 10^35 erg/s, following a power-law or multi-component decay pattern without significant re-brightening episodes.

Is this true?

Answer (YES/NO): YES